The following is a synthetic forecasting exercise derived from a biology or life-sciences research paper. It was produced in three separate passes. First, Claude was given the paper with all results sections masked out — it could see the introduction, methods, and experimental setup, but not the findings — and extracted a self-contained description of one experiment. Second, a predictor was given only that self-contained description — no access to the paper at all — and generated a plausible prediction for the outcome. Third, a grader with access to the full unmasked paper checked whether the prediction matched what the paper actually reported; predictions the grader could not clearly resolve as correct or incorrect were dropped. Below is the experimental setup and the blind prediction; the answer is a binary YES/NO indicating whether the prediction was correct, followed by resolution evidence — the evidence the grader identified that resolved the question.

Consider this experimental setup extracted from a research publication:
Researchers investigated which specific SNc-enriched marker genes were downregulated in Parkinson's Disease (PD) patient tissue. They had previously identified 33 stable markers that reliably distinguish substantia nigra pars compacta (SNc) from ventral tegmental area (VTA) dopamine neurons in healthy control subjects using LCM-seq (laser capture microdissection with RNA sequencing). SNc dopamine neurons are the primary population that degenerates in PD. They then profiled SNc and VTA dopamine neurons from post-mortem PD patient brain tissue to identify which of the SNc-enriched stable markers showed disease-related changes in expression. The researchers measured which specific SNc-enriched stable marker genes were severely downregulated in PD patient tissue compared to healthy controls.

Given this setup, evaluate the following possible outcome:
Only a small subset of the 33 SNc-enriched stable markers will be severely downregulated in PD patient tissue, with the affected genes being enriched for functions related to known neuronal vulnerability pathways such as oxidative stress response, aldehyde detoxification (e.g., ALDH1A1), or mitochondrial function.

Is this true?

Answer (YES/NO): NO